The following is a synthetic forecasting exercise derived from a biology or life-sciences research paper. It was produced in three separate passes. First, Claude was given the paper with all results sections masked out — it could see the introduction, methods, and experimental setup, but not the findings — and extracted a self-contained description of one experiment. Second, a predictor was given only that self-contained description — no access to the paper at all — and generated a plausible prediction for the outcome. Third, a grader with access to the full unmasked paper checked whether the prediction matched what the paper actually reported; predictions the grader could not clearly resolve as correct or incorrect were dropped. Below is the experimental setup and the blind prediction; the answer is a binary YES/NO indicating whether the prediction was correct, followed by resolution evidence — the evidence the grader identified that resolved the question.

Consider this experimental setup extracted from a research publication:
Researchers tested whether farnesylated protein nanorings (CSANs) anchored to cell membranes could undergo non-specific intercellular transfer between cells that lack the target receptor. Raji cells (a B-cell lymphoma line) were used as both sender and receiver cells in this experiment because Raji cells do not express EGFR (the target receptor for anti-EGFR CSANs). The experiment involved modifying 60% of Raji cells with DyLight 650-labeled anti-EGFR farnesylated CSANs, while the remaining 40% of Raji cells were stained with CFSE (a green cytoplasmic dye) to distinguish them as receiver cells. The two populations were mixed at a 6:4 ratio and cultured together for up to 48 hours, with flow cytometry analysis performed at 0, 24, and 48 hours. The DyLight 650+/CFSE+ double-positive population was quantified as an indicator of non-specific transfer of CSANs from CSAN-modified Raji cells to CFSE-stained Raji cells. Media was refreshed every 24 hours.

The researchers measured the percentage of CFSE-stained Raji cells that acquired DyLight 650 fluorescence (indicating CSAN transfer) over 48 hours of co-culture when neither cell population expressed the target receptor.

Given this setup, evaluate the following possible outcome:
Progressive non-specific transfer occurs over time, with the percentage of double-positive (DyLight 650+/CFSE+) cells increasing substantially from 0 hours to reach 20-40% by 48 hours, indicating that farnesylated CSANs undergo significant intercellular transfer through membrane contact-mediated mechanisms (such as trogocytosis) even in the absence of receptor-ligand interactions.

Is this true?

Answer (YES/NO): NO